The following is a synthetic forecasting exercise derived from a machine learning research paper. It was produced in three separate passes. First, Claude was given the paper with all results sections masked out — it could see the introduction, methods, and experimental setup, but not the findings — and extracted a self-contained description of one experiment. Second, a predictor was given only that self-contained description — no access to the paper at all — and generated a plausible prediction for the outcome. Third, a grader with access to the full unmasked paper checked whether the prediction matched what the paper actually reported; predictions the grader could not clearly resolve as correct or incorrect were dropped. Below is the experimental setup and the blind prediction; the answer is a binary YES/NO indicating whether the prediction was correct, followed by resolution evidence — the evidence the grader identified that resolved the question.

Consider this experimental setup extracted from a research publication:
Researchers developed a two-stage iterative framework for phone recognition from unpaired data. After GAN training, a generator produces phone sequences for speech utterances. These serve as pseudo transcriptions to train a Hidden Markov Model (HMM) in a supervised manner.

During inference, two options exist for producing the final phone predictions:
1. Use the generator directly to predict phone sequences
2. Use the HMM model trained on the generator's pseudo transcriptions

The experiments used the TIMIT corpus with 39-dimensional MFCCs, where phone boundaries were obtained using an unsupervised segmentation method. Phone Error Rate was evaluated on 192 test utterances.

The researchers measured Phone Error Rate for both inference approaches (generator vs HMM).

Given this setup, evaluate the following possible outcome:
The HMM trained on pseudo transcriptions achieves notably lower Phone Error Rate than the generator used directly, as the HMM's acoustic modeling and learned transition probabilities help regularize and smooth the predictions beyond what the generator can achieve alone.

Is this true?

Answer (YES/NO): YES